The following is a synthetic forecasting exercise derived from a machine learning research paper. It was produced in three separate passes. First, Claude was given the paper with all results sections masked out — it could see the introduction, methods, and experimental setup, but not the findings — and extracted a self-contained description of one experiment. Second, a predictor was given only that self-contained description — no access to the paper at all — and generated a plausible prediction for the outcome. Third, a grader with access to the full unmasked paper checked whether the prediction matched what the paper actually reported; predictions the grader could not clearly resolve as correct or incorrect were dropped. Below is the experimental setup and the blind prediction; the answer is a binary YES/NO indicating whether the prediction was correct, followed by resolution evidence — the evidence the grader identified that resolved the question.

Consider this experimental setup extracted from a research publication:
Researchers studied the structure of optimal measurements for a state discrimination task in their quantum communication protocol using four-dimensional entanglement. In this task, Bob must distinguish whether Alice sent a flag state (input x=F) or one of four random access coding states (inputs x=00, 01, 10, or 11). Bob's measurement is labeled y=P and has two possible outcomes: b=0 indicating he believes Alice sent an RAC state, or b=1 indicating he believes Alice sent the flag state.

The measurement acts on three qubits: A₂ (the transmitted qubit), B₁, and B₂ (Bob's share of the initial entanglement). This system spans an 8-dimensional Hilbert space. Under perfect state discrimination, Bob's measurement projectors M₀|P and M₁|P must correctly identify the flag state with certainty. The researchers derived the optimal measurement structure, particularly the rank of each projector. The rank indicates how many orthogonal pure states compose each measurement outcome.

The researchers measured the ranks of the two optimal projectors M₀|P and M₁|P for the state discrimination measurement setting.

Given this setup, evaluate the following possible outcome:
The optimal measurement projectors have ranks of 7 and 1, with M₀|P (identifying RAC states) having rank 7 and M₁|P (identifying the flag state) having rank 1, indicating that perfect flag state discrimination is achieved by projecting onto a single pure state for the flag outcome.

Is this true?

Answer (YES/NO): NO